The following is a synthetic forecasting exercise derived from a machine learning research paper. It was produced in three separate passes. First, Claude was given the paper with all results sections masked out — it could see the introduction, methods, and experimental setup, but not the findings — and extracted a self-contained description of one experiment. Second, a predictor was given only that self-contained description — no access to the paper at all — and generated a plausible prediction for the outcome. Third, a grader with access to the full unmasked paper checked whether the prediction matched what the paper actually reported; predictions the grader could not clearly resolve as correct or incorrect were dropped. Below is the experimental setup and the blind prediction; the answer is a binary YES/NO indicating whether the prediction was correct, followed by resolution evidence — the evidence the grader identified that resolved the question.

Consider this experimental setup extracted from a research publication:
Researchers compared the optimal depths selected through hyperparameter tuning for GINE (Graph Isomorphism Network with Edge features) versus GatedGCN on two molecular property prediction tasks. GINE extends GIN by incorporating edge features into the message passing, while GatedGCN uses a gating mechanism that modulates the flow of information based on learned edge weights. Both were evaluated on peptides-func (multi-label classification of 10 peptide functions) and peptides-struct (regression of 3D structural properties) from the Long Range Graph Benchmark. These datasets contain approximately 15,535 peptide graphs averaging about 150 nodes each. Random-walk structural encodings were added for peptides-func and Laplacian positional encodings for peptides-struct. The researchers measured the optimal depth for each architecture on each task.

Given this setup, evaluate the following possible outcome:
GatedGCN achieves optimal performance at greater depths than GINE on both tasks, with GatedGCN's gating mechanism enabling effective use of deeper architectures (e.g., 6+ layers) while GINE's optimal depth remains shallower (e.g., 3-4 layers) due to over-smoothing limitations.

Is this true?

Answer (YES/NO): NO